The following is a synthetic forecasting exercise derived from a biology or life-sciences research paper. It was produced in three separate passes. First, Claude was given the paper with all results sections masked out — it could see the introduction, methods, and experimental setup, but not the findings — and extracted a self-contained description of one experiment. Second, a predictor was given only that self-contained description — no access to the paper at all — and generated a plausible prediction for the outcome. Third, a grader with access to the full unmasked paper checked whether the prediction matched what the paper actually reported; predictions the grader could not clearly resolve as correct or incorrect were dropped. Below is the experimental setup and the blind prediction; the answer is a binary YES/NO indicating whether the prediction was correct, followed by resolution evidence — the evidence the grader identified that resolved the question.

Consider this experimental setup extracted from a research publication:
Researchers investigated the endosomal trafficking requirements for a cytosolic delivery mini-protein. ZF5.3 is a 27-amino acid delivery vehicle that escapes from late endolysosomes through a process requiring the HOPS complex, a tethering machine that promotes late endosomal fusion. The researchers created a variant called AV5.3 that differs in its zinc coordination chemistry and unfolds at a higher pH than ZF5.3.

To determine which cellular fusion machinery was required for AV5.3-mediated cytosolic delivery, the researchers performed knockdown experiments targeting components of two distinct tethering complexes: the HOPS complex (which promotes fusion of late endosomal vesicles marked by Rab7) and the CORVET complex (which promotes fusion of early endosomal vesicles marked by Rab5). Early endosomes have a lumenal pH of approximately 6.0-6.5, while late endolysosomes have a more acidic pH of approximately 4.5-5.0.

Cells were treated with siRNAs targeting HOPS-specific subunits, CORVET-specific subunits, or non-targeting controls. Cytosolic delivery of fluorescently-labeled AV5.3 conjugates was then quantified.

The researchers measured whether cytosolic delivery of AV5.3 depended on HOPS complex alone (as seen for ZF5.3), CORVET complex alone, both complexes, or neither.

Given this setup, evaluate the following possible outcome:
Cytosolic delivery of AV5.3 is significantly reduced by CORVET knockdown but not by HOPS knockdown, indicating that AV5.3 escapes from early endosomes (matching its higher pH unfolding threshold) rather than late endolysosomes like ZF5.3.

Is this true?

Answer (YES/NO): NO